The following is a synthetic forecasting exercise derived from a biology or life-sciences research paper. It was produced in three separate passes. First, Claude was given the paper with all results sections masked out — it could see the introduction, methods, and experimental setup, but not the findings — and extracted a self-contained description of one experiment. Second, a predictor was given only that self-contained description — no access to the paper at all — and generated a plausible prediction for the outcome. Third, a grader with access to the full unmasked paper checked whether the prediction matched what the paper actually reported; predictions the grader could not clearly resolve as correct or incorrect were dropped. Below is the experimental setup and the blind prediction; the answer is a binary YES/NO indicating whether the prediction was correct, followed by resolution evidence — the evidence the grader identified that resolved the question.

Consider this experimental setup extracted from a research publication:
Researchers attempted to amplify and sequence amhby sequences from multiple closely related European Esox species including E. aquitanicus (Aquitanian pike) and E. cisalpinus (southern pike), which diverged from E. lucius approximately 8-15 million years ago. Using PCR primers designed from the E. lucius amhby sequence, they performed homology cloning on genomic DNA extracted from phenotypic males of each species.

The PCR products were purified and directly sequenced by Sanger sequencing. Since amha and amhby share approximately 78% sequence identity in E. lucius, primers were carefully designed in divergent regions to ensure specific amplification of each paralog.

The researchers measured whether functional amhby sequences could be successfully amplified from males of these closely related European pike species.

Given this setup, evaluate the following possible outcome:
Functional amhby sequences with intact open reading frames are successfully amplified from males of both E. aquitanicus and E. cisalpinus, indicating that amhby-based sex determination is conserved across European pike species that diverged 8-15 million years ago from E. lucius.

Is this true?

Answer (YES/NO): YES